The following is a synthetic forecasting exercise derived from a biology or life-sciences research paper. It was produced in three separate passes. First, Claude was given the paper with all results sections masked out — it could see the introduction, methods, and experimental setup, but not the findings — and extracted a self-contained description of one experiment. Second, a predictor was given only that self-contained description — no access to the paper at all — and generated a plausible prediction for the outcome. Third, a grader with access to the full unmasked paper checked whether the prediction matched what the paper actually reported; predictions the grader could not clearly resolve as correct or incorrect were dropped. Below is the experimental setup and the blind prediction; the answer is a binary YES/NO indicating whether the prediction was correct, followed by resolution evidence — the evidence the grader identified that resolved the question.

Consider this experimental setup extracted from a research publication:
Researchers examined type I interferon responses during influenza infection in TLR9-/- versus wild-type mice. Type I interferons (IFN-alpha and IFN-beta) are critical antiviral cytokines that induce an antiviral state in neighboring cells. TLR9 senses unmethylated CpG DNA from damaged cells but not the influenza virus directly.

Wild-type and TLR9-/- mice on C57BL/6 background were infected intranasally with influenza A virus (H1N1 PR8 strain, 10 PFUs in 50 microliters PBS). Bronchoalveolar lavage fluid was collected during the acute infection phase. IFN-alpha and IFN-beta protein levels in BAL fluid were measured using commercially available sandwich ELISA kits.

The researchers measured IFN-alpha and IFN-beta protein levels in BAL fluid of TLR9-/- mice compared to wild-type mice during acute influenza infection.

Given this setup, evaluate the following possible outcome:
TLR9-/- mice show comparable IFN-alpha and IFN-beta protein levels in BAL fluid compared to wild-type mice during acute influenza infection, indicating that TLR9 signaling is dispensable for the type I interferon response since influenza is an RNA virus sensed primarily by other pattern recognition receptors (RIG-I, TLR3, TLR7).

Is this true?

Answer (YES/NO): NO